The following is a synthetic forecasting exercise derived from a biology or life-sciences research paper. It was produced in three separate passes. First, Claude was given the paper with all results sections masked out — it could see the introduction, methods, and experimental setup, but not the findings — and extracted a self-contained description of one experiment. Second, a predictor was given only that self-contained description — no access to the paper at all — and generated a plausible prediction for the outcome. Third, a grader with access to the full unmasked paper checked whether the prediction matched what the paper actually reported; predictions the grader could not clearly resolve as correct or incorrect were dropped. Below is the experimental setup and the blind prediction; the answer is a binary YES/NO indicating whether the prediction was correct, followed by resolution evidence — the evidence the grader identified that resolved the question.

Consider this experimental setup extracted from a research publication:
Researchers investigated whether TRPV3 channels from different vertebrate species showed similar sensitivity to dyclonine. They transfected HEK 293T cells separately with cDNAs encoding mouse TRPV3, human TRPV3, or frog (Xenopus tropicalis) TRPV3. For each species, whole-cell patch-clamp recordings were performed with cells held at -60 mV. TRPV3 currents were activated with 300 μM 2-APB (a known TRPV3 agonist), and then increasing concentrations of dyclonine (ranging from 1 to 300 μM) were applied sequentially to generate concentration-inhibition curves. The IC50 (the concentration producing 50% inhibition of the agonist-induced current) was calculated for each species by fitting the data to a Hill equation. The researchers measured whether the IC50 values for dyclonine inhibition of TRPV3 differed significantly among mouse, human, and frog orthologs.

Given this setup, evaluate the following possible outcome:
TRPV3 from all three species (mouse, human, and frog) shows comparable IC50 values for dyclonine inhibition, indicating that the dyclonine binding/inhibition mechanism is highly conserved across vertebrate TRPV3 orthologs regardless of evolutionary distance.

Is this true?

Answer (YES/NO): NO